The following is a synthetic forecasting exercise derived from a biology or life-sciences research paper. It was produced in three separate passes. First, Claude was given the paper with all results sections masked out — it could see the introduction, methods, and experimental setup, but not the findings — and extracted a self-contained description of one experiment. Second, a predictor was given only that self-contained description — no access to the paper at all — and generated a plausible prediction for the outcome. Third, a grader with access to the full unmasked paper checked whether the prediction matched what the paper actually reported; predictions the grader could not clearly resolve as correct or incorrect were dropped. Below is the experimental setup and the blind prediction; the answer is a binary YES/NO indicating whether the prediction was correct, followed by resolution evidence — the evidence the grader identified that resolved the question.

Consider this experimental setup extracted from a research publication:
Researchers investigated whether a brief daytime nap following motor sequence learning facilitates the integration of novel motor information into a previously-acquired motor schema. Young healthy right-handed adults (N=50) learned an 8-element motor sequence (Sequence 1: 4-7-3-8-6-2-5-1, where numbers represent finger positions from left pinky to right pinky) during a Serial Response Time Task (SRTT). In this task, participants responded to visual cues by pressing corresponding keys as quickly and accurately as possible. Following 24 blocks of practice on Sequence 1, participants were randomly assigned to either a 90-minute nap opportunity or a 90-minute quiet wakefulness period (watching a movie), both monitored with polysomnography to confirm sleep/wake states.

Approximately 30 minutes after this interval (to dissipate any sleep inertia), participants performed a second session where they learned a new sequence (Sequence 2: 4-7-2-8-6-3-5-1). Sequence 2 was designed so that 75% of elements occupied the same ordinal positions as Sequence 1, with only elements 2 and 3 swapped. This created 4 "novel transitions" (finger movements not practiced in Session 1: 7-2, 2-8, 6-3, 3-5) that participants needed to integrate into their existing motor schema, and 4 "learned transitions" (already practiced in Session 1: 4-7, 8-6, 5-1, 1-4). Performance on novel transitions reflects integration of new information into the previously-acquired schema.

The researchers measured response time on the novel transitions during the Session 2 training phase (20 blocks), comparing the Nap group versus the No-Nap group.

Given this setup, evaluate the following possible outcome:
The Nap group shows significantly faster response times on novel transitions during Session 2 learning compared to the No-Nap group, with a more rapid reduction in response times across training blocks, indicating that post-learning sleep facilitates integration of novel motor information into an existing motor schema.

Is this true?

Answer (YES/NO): NO